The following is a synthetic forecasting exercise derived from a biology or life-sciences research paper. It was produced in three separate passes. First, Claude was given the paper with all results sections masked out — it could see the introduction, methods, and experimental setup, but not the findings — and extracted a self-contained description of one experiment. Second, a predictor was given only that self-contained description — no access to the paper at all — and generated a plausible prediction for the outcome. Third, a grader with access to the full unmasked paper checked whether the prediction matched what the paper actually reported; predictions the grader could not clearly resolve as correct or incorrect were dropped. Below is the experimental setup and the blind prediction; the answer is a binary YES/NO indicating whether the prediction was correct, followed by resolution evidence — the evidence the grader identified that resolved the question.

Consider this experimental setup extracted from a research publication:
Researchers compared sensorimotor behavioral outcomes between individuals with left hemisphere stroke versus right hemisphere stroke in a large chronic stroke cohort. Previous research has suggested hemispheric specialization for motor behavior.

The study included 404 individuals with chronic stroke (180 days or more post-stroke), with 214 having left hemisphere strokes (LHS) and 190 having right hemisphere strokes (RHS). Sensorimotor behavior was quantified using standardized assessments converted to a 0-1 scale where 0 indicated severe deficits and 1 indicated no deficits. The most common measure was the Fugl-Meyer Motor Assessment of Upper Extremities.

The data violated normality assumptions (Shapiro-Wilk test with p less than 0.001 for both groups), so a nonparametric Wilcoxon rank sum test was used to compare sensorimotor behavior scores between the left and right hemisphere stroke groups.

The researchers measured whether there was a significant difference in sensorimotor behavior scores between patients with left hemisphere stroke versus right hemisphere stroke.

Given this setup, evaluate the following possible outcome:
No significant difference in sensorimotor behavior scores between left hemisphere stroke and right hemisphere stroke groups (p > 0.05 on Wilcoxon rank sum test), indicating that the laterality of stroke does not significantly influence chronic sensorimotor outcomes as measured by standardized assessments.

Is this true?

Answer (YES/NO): YES